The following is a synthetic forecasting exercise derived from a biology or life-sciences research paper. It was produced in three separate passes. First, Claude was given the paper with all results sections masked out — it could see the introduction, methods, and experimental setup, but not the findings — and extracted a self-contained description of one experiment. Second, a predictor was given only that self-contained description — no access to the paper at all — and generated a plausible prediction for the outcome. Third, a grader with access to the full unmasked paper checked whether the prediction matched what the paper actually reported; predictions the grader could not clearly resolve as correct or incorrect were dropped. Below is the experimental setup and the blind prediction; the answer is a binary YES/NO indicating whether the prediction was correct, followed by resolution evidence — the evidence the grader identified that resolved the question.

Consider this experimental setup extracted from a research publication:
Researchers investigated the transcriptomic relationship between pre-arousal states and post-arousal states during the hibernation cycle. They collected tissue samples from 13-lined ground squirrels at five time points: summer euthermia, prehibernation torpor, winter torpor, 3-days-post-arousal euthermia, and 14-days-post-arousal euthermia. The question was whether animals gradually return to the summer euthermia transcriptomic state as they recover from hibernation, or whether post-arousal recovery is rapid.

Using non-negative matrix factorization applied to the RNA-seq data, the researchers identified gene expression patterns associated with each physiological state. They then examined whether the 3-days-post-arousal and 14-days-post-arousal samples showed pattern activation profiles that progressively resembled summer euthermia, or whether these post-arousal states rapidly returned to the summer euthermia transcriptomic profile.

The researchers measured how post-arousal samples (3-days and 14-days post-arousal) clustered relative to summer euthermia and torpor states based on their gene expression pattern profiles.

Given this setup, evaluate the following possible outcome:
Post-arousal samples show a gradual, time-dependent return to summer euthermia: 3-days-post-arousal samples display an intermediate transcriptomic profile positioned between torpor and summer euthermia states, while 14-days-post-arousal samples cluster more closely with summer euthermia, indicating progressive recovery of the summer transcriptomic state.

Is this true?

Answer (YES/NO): NO